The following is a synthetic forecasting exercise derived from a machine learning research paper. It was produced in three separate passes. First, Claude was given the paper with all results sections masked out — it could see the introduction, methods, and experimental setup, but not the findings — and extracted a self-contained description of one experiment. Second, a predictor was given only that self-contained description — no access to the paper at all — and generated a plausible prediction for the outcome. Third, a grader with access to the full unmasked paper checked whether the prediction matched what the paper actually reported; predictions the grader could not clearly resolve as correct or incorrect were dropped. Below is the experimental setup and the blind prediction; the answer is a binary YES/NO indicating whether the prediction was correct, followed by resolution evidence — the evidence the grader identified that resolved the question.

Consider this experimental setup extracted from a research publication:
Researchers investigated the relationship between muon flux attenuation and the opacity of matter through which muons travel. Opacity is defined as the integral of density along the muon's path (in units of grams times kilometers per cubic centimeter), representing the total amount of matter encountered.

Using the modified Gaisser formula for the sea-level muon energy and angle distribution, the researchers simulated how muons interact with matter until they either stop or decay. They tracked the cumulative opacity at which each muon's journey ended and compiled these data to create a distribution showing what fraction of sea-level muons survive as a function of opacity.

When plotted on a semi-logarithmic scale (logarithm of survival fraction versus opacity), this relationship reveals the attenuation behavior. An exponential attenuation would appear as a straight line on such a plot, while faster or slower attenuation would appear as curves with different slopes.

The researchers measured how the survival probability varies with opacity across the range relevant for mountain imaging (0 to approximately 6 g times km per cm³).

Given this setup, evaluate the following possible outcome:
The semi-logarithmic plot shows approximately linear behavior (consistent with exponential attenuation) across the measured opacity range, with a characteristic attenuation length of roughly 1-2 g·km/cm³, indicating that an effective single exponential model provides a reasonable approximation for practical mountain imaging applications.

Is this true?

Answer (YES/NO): NO